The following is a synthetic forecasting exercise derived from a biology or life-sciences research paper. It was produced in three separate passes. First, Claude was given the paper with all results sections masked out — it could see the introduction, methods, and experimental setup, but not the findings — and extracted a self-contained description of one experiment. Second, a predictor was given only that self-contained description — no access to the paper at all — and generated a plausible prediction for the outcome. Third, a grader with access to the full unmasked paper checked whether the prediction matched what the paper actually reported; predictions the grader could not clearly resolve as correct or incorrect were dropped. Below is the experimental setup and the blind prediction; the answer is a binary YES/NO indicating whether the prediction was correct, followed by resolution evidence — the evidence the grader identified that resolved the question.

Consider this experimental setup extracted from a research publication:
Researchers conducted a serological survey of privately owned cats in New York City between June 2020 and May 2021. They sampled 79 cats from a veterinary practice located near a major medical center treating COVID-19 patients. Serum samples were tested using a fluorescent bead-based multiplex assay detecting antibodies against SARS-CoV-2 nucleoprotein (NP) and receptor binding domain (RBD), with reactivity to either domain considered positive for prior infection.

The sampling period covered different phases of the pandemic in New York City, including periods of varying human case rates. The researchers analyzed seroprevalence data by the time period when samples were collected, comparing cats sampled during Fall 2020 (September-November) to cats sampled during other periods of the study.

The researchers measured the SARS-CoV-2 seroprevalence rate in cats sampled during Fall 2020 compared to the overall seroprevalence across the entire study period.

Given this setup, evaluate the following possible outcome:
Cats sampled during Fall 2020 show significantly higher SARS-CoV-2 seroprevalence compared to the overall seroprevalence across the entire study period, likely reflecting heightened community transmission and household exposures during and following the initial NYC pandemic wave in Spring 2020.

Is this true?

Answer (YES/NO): YES